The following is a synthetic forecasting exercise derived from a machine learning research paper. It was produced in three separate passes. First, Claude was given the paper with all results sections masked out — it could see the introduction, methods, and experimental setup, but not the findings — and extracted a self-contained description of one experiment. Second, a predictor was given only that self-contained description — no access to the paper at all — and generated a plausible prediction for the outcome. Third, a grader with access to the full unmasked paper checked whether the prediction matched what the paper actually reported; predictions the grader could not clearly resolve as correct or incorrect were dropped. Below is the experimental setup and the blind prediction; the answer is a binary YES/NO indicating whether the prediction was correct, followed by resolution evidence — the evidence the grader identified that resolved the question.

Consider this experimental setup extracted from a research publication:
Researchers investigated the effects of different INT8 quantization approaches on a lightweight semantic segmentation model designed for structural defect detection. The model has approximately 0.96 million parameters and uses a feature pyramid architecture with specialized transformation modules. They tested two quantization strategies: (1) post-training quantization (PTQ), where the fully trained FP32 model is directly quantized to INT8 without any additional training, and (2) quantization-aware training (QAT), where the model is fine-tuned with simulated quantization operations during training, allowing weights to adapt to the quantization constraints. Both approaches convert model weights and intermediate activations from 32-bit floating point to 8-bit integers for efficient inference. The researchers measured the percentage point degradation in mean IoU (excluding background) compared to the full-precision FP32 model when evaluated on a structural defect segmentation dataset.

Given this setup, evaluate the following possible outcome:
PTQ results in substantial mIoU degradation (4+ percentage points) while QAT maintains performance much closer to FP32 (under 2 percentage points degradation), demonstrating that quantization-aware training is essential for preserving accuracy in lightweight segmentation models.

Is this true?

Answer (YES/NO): NO